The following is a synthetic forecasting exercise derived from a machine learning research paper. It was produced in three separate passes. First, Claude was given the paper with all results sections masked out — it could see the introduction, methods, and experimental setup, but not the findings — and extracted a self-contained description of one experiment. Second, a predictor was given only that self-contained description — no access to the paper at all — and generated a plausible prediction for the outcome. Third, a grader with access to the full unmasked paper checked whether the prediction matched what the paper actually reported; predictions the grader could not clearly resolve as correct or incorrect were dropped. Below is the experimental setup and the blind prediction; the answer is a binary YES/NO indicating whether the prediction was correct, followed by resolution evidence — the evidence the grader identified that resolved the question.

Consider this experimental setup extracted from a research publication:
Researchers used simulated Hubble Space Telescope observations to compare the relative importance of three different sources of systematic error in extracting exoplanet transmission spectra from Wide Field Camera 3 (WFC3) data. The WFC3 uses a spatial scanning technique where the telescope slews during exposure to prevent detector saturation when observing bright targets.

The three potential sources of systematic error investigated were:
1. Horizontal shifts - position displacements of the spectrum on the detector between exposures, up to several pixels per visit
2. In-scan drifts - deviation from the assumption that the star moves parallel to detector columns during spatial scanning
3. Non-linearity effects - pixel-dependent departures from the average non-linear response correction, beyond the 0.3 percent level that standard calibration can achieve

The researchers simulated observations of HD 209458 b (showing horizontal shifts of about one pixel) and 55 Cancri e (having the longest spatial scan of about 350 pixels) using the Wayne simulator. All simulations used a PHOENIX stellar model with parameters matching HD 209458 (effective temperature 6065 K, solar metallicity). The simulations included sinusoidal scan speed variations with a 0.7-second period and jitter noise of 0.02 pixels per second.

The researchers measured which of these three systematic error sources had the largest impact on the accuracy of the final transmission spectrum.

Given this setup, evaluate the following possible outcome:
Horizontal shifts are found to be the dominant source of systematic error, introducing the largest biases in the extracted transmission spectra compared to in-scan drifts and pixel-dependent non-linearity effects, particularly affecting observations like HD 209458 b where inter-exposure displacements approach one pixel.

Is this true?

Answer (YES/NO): YES